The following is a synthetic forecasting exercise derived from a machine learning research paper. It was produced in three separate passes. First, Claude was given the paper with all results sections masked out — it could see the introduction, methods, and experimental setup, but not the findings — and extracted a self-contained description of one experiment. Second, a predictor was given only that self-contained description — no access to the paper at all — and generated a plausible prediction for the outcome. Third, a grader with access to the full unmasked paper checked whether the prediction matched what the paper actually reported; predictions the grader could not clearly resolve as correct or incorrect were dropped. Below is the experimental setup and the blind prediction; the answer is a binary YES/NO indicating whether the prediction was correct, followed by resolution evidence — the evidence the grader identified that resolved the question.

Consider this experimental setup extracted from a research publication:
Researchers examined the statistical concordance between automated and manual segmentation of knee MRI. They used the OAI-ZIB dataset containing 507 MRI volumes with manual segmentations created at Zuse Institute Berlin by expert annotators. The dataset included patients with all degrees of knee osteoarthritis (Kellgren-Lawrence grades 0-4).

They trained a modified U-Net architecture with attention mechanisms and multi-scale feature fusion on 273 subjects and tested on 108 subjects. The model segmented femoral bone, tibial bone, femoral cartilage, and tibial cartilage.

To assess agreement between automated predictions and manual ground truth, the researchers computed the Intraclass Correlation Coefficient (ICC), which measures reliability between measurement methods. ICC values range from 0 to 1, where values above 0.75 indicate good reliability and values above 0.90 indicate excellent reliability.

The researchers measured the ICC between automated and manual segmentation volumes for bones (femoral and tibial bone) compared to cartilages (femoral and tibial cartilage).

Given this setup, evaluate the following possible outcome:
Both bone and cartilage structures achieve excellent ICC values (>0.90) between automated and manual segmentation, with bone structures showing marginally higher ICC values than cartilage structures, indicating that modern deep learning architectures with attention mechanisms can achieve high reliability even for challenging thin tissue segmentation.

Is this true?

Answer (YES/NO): YES